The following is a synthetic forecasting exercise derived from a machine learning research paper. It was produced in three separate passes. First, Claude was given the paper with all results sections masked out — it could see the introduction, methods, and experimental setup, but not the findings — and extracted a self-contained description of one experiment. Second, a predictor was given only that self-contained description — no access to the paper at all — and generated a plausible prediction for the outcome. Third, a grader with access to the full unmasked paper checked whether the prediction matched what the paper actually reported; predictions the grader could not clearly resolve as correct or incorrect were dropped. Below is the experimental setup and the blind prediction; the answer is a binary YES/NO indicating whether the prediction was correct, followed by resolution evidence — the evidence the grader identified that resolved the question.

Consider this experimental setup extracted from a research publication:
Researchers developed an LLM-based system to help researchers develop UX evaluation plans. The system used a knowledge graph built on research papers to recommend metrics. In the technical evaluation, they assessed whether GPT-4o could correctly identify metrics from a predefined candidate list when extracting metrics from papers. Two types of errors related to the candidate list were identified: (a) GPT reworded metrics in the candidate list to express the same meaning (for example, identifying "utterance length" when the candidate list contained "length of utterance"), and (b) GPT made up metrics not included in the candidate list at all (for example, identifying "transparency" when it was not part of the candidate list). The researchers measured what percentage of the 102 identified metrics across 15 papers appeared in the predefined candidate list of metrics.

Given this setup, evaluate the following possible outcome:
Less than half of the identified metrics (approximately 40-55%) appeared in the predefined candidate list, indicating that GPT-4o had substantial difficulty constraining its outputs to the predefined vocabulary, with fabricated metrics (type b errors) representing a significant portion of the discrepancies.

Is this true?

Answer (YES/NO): NO